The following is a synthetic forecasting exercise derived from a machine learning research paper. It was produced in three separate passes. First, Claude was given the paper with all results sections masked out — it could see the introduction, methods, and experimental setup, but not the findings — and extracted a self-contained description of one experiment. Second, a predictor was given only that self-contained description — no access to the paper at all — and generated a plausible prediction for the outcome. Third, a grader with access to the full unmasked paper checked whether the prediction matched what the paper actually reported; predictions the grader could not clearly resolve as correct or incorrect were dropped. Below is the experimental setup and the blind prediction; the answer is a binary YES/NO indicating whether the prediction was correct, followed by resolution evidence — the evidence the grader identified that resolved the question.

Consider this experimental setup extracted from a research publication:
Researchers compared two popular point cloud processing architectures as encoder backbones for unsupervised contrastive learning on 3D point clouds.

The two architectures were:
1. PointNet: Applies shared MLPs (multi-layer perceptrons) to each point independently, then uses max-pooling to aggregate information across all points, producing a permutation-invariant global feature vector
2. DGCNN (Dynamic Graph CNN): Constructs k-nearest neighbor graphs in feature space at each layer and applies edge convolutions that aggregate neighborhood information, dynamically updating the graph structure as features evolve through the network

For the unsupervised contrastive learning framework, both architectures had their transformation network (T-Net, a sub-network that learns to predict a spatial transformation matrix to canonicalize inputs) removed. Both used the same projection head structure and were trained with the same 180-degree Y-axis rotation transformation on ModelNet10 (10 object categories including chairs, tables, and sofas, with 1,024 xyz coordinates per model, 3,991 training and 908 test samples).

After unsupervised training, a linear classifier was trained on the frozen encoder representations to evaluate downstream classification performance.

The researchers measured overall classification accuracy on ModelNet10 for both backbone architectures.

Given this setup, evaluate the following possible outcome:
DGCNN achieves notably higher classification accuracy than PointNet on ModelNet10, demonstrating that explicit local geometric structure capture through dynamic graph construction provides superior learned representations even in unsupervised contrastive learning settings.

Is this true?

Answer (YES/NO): YES